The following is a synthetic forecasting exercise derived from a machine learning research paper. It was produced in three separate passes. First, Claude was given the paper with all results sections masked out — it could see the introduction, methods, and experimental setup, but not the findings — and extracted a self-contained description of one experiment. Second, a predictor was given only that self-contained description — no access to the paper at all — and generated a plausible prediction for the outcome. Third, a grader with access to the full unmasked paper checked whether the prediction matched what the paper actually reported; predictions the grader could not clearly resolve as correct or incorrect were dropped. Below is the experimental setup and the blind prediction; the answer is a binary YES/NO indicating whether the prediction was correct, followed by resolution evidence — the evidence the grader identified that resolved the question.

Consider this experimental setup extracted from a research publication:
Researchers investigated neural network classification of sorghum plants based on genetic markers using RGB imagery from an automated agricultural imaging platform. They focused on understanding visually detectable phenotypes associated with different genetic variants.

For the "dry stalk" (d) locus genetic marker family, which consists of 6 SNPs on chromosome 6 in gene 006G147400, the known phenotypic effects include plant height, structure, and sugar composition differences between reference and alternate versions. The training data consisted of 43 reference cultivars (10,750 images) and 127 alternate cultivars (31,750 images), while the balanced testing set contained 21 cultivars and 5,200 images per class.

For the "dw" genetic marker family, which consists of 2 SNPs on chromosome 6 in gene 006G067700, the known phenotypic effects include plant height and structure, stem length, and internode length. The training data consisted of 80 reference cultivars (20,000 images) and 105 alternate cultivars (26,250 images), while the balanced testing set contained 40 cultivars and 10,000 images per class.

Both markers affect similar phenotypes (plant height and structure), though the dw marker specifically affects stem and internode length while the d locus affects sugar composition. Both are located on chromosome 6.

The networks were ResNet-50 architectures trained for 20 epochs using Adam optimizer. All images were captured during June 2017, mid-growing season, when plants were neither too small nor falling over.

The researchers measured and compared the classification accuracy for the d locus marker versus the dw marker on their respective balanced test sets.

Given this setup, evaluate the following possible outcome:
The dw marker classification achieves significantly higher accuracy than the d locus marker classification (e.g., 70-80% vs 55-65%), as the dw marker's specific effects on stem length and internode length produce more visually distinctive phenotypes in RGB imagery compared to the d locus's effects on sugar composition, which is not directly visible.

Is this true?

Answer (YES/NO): NO